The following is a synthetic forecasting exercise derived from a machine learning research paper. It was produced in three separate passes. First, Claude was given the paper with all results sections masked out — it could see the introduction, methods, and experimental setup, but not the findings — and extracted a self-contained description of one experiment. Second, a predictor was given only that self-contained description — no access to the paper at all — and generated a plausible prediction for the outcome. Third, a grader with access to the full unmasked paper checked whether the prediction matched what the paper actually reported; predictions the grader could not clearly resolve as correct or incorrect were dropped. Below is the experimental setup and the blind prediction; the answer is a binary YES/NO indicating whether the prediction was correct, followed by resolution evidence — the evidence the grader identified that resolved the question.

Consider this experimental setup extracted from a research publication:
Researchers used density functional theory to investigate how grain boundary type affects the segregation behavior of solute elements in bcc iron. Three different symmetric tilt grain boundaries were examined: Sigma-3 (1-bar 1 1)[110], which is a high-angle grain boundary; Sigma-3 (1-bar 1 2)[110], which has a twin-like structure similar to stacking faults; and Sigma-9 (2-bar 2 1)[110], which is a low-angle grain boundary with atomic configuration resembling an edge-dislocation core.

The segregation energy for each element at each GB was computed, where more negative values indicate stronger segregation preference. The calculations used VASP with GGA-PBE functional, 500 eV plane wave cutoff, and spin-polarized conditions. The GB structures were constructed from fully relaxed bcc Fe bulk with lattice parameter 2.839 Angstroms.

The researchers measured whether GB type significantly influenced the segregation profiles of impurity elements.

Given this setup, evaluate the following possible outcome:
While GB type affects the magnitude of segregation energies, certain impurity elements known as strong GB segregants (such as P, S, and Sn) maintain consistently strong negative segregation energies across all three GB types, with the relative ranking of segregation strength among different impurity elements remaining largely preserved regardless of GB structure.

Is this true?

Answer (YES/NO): NO